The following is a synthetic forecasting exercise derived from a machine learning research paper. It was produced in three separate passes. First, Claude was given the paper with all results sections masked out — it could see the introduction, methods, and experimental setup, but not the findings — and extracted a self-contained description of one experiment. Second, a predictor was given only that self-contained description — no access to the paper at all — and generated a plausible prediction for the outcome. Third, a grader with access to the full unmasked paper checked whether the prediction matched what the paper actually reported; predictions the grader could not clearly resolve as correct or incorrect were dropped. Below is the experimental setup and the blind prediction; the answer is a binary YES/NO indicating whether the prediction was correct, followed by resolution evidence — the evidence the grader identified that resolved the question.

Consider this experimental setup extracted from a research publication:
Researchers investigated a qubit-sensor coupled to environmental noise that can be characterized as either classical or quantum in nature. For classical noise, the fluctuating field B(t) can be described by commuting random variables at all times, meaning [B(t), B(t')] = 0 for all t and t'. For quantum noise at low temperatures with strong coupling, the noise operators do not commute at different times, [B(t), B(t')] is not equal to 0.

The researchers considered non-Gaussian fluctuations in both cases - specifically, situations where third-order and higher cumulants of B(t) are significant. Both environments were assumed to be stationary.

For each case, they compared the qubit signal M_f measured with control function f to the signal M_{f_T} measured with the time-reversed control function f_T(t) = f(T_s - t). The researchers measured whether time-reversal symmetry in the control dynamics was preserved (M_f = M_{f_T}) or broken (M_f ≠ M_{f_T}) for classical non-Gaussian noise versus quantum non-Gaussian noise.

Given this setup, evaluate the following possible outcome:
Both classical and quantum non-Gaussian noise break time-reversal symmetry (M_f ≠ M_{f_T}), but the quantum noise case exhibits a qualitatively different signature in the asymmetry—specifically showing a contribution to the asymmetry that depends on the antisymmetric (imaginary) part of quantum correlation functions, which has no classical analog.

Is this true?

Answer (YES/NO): NO